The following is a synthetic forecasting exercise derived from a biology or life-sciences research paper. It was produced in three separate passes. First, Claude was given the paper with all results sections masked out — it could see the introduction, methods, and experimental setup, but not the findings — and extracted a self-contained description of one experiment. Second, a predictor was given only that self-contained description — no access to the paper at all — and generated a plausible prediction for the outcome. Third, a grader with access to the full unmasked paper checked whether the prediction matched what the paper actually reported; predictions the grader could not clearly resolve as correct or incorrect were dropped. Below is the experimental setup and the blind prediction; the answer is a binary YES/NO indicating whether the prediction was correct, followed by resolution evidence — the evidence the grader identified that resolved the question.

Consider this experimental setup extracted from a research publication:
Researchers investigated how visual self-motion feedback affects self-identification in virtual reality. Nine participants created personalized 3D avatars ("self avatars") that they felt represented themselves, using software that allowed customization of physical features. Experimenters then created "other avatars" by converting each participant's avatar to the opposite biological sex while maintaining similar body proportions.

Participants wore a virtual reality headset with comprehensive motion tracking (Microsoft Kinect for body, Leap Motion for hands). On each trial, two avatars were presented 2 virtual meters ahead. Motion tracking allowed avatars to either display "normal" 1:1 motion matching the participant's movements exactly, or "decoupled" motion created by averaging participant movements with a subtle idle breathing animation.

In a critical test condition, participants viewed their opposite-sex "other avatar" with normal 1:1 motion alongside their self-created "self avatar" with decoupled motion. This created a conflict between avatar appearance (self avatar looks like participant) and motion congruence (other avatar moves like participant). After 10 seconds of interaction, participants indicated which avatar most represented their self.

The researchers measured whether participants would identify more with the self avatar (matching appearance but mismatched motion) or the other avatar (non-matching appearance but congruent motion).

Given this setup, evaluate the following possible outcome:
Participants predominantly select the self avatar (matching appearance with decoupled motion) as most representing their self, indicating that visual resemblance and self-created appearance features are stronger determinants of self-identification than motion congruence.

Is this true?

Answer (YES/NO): NO